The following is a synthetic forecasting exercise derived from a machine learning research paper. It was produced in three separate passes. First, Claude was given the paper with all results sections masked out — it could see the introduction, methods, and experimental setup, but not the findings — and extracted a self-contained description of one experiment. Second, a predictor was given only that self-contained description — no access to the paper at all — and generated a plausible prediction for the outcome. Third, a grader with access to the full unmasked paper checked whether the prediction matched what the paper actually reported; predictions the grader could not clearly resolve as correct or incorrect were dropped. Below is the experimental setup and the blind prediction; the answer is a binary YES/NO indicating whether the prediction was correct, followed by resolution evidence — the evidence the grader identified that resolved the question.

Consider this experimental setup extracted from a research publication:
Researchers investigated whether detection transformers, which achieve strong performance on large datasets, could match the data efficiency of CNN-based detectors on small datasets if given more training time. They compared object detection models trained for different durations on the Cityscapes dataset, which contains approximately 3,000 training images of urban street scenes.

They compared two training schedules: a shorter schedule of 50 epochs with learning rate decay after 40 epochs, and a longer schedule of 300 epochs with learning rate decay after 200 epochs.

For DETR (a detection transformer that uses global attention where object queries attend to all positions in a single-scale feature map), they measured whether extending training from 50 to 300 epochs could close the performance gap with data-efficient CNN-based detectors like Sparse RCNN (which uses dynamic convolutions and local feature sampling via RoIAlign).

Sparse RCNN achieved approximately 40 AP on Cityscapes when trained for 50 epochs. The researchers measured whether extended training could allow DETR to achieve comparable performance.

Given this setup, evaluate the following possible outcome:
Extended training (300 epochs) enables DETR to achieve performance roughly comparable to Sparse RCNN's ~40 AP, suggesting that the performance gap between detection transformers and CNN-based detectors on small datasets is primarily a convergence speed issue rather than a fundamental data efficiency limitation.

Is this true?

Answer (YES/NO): NO